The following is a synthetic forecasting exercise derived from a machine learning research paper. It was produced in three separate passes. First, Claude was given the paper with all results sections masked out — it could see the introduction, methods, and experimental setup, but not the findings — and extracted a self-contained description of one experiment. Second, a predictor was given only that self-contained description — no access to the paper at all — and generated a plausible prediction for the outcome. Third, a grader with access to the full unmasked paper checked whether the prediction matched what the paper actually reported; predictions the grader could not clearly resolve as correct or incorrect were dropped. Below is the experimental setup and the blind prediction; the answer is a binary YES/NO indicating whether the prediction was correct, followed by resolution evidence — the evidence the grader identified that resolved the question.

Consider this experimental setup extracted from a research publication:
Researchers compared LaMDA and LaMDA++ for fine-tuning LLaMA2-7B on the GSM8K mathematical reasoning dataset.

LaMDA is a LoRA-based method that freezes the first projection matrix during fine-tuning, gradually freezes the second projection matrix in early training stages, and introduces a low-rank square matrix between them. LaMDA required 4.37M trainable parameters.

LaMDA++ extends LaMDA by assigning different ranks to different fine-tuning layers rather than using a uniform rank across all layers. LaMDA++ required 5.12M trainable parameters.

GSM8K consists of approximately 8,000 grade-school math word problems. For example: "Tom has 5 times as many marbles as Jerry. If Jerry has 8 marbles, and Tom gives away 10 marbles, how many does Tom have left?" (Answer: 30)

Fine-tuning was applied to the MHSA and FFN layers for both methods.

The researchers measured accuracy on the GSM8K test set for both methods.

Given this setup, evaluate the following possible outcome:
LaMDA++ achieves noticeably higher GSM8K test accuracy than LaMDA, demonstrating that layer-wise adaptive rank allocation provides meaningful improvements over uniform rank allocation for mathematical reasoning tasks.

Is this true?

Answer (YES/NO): NO